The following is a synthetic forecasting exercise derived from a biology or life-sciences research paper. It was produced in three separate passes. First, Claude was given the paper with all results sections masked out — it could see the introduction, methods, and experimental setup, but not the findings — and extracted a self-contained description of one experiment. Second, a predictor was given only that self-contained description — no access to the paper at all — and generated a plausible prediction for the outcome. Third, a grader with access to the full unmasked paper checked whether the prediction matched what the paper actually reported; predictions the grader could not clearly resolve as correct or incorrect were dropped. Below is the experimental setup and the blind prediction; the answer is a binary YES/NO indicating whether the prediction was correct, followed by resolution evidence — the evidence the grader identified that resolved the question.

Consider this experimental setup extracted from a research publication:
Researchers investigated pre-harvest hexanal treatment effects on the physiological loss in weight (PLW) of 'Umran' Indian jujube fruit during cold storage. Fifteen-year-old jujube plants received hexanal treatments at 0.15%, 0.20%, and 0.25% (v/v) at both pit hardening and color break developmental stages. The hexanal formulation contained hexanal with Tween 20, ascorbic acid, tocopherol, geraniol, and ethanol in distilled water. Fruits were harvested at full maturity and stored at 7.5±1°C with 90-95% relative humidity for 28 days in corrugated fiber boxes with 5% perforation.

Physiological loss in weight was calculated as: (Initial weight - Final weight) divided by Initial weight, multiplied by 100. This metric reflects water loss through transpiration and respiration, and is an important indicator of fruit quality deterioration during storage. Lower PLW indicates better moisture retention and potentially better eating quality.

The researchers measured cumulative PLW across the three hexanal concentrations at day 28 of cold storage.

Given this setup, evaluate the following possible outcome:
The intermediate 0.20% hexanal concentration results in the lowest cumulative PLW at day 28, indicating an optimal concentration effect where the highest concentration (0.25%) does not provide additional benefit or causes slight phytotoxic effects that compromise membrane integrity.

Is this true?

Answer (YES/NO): YES